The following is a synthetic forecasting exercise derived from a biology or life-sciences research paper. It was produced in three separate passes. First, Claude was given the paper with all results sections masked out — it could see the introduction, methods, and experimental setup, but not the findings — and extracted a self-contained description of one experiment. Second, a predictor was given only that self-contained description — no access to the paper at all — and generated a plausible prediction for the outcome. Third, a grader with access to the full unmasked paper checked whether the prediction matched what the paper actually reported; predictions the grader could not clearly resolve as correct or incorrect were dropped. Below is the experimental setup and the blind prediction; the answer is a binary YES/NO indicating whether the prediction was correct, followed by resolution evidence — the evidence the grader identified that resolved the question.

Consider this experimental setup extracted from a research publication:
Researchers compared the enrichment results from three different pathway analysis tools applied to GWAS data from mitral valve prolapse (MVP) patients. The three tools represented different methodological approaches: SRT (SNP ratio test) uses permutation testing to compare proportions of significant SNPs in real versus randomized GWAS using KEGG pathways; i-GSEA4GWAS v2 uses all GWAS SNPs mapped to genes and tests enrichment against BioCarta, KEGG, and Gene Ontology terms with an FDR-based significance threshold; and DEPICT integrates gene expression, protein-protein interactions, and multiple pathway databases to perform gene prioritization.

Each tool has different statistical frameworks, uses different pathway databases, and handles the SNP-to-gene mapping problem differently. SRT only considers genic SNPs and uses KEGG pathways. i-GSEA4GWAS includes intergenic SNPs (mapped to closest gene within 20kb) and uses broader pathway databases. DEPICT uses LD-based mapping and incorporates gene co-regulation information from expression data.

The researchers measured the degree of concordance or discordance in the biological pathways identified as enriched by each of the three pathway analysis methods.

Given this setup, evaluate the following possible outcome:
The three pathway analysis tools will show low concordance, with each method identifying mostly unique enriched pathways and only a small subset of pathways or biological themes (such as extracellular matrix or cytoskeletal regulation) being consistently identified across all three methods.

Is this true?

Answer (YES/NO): NO